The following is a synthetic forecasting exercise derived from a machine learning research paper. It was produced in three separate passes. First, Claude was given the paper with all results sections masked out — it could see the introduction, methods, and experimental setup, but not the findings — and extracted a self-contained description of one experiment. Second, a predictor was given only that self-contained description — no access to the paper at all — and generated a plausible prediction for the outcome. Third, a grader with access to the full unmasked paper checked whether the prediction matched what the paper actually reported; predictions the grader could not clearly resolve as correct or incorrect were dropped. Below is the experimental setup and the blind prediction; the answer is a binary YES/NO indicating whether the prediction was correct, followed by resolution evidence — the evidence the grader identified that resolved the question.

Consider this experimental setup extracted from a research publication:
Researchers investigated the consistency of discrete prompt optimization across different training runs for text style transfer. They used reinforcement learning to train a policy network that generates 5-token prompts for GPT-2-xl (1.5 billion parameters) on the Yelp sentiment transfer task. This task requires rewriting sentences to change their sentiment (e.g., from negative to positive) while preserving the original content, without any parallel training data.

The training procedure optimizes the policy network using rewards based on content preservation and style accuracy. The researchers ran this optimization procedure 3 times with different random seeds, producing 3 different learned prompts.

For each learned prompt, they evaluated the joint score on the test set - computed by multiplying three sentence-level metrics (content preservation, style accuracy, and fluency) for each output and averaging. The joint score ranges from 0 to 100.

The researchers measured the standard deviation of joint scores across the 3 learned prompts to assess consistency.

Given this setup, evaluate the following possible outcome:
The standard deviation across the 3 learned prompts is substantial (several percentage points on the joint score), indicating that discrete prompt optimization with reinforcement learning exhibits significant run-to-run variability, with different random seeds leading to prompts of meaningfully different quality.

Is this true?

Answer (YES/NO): NO